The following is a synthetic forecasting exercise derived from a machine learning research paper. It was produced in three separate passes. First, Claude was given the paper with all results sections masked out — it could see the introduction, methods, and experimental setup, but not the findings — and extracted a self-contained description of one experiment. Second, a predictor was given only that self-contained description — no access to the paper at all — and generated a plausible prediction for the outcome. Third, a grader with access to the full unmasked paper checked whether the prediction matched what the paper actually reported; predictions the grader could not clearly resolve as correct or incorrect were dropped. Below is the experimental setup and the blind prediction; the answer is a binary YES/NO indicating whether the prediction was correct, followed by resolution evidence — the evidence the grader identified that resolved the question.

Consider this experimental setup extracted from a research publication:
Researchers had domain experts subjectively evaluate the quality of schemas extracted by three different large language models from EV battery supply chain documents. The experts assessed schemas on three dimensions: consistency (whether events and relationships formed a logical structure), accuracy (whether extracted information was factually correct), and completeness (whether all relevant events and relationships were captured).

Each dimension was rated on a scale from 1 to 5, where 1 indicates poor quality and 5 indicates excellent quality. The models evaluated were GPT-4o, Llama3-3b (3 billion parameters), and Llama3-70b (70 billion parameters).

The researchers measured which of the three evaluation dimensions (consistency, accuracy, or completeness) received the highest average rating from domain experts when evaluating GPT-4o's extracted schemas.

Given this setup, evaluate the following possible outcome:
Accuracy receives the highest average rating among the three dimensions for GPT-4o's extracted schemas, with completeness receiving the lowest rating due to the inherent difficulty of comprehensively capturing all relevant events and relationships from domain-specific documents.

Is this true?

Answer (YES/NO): NO